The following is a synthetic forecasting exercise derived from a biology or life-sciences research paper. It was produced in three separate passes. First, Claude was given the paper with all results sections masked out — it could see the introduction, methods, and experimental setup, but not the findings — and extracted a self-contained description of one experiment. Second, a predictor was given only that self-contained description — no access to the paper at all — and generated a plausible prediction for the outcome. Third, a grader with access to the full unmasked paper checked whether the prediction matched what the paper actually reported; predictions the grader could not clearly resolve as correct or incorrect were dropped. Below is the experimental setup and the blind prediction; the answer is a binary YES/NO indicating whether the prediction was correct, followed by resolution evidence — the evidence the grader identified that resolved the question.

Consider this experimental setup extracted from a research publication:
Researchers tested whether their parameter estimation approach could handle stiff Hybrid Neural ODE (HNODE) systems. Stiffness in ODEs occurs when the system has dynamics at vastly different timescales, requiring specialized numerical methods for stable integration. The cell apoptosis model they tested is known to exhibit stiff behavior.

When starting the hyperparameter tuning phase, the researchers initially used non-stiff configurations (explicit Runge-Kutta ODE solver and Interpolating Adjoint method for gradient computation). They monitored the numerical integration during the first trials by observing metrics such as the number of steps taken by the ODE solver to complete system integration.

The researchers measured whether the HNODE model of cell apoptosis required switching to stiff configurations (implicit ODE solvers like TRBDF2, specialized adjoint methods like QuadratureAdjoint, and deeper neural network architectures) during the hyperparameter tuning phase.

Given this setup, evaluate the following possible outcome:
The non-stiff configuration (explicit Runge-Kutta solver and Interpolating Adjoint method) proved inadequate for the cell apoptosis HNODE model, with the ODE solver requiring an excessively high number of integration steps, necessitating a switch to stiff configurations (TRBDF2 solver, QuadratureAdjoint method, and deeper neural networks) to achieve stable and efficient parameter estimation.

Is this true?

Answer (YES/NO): YES